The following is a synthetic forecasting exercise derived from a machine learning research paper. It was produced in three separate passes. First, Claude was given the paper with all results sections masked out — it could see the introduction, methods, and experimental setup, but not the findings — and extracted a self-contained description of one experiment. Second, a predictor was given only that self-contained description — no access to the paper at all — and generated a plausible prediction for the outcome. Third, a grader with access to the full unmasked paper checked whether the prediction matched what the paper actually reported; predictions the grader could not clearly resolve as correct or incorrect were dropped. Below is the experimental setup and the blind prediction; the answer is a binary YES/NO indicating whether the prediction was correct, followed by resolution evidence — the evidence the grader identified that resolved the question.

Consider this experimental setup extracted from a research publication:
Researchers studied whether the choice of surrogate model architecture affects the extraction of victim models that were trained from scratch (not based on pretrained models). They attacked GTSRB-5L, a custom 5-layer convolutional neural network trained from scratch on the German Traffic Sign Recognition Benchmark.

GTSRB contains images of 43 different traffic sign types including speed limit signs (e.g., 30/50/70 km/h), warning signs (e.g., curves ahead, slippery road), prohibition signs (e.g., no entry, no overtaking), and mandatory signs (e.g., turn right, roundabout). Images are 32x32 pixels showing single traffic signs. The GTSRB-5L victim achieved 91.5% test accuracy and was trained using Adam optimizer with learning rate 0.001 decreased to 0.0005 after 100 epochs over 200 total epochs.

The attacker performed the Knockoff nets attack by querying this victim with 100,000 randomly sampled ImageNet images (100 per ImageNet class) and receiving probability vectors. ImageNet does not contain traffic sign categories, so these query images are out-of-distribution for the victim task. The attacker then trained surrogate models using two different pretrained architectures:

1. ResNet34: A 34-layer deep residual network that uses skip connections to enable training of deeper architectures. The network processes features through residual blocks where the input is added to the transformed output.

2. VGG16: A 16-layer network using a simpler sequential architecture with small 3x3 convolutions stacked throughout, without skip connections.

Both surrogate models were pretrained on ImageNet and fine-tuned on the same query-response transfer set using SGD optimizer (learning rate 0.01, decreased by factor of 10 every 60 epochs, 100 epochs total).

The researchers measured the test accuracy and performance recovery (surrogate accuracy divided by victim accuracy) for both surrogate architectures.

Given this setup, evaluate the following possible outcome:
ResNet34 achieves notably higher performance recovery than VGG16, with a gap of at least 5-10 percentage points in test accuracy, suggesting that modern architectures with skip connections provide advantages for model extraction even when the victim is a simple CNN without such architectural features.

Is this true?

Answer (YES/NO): NO